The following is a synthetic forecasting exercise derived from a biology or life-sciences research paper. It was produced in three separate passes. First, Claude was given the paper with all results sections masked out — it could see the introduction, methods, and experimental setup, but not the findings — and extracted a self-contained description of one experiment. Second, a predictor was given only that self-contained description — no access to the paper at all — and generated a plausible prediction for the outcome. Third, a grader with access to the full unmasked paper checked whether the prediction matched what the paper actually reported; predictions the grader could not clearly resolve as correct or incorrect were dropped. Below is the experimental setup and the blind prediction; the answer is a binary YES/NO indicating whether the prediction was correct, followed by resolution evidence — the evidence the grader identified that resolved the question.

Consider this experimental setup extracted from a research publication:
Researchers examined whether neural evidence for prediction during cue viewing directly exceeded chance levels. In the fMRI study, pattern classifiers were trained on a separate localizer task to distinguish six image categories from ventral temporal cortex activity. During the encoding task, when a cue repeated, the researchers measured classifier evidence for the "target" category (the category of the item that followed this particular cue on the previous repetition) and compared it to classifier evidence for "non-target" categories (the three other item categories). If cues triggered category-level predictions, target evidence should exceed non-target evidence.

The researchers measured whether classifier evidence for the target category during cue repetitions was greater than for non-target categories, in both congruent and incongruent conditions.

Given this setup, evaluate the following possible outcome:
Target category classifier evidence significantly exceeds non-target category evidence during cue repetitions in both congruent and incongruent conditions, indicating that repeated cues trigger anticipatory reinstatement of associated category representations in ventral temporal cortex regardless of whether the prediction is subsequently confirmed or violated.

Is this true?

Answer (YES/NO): NO